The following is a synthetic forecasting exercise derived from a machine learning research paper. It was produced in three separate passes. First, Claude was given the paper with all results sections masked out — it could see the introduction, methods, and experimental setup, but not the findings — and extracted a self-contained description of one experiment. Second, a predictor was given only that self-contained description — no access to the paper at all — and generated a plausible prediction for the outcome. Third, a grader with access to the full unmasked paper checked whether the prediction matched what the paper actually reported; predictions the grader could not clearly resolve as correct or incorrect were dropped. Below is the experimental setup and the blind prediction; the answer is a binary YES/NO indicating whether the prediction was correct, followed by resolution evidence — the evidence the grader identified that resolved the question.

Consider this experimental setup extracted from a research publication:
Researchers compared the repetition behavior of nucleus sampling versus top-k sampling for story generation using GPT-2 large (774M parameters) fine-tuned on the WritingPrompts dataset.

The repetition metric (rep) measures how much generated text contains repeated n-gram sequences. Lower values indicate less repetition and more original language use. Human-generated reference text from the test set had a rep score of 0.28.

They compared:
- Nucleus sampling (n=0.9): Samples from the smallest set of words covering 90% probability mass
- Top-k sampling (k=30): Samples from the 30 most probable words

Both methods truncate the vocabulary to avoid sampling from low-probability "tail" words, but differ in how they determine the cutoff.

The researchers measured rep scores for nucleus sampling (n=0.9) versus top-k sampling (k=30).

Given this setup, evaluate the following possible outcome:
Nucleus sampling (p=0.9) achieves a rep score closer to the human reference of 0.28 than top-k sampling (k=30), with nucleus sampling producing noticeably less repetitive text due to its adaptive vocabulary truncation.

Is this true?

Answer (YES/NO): NO